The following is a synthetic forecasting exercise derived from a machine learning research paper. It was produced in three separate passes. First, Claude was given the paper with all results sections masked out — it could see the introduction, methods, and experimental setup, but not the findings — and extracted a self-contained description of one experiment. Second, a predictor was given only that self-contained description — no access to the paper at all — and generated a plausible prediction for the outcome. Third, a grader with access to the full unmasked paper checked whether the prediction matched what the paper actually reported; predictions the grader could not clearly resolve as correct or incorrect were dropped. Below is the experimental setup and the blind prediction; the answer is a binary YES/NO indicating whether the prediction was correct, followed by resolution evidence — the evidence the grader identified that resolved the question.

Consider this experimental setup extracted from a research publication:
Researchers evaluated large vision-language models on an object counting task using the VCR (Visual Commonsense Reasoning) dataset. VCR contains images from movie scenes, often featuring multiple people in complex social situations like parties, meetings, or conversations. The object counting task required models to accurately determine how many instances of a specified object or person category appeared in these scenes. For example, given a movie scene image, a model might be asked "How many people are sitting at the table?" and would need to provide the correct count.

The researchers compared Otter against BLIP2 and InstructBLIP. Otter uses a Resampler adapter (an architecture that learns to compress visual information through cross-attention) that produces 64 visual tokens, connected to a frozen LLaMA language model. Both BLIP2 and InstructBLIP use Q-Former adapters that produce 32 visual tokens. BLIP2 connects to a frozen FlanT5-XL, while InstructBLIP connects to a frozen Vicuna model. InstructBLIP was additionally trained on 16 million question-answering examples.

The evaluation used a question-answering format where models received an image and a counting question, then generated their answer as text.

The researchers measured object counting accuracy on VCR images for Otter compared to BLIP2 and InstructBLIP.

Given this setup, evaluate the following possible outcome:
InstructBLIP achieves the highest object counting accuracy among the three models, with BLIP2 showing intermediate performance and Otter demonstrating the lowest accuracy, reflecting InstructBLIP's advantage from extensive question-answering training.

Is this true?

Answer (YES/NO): NO